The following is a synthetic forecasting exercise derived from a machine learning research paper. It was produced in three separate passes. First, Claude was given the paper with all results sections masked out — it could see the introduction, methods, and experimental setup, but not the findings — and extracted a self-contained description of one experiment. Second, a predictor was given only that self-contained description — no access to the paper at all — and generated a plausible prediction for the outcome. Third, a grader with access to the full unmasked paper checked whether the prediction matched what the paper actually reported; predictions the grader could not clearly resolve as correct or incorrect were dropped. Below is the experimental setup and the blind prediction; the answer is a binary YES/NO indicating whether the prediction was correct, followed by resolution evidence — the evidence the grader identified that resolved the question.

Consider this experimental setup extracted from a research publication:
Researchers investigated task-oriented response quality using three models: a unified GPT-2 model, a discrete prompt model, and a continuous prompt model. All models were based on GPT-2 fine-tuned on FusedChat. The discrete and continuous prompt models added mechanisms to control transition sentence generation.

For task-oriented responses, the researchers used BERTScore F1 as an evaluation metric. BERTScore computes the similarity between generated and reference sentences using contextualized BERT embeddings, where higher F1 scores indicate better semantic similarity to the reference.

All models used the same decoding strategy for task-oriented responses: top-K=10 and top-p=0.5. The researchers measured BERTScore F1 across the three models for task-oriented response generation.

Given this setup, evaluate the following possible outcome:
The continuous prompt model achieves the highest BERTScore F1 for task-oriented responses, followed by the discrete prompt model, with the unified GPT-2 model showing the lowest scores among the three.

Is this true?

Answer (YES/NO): NO